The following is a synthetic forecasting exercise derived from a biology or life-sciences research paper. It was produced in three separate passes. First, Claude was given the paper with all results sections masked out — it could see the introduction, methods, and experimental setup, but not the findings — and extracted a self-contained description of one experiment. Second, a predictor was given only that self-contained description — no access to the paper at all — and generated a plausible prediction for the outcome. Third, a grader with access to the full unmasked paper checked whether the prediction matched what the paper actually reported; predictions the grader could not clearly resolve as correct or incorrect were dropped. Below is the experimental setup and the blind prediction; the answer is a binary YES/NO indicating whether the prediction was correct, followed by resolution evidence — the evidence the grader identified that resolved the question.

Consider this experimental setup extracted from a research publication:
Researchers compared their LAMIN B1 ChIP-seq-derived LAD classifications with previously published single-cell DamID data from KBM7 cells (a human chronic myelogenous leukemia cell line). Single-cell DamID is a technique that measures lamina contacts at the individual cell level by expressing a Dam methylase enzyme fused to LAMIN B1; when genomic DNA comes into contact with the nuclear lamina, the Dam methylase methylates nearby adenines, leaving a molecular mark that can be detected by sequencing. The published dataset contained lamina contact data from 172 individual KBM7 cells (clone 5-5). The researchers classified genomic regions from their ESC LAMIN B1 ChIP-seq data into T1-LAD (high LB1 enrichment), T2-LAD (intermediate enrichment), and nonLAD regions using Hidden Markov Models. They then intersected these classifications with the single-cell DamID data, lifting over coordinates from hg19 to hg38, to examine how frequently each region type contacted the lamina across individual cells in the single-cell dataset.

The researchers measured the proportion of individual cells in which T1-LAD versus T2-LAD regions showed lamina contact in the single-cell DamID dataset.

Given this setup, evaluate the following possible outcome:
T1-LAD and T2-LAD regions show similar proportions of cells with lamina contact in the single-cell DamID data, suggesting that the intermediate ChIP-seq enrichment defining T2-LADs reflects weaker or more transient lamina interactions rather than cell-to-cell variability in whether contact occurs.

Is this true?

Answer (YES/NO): NO